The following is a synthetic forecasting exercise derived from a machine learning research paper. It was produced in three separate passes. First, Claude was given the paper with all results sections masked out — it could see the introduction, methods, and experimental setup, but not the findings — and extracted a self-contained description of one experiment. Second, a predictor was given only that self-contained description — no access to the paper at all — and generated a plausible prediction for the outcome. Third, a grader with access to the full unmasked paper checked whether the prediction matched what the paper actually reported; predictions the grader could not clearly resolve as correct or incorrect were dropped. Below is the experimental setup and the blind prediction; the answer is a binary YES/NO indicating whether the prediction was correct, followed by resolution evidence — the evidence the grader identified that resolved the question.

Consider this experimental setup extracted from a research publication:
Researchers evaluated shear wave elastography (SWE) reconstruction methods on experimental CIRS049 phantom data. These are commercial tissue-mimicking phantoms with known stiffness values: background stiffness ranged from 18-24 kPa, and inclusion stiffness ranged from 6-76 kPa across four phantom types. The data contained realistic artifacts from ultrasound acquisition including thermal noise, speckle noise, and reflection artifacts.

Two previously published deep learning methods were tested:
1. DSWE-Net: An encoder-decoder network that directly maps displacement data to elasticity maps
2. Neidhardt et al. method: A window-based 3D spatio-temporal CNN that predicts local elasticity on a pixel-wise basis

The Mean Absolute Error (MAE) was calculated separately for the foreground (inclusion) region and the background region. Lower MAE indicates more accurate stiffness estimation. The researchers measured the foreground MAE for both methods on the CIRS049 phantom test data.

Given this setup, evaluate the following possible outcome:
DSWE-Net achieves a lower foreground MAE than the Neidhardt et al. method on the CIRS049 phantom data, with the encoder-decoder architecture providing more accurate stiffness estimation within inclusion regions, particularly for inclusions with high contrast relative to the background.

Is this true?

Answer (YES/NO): NO